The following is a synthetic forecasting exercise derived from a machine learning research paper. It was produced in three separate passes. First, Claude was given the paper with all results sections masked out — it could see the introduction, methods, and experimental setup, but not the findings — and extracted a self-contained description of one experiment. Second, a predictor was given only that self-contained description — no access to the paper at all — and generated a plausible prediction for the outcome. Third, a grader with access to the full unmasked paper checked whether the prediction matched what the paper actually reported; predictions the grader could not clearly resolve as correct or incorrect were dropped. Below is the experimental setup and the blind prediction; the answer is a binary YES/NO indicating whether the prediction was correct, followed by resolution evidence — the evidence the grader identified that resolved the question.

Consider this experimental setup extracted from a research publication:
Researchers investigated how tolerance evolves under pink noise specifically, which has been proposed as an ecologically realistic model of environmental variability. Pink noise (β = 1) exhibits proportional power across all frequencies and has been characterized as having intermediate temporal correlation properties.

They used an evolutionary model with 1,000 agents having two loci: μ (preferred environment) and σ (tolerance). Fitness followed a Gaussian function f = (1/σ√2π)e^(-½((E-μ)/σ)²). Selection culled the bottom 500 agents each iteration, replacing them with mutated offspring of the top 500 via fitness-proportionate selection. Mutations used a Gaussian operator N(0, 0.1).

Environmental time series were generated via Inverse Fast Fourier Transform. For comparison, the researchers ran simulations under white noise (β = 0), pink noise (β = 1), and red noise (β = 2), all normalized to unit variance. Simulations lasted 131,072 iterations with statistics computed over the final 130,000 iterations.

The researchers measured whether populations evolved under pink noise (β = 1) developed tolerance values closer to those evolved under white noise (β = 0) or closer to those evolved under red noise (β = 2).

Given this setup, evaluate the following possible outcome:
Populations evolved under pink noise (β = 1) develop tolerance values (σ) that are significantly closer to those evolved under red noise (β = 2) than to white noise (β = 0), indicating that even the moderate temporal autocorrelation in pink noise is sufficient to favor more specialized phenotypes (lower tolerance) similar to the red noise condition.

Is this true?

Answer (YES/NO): NO